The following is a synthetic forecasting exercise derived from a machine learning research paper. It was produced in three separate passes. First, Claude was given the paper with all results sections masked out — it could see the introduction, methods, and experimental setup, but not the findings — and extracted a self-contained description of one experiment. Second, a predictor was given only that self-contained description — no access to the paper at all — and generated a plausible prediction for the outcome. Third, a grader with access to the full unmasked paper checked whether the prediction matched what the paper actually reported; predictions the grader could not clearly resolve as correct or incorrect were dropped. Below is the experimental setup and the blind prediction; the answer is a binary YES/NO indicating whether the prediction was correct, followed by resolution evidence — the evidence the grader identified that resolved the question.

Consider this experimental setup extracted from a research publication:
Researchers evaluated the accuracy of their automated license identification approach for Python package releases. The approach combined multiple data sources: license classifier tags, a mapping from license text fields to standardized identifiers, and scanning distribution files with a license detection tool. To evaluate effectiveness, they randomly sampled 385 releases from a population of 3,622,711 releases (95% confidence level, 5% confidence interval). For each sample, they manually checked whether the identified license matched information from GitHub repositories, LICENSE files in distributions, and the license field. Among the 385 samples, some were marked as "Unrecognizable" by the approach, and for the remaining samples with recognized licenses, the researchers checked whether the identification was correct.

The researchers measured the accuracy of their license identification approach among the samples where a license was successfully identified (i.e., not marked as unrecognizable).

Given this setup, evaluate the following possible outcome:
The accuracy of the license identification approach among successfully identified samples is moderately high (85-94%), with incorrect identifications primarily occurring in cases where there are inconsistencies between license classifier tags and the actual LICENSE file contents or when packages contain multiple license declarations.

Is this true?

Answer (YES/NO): NO